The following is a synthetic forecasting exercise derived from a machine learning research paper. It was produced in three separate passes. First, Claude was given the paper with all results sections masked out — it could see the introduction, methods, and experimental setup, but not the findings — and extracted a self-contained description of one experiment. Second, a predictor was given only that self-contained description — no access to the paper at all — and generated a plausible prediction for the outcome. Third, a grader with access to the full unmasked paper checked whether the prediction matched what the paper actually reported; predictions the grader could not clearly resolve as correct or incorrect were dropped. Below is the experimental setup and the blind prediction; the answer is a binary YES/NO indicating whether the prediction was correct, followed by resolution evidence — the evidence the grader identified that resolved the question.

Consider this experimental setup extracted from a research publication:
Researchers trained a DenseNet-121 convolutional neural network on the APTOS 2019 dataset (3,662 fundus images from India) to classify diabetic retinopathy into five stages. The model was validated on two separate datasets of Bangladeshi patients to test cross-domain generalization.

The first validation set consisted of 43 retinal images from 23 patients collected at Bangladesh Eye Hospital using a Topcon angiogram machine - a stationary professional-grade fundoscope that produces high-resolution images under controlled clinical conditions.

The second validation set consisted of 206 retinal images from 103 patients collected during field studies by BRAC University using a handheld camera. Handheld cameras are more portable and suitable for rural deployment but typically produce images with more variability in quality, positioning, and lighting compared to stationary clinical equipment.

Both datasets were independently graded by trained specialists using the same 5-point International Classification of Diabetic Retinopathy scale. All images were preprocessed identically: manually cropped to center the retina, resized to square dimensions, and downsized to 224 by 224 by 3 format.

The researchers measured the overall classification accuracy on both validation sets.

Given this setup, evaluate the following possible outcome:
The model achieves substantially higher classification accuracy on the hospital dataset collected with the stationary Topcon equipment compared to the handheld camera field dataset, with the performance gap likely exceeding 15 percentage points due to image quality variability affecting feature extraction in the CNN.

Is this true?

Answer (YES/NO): NO